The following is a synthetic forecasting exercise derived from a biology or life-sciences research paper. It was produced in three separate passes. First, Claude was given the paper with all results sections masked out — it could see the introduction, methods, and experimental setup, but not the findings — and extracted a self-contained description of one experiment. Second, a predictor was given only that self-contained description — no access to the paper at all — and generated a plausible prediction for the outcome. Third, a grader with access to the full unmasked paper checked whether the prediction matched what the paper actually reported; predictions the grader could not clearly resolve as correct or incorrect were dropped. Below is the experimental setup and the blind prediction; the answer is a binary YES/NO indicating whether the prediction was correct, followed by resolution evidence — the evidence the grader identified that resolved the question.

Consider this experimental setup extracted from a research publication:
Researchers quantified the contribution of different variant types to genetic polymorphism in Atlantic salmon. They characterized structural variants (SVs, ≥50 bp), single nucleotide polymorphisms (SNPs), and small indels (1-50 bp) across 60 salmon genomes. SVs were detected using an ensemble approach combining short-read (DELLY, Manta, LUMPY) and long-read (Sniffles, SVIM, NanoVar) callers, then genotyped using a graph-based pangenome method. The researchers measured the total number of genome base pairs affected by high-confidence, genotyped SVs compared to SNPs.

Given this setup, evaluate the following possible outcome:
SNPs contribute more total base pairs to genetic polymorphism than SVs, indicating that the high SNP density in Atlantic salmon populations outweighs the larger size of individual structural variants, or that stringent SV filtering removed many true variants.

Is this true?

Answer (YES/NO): NO